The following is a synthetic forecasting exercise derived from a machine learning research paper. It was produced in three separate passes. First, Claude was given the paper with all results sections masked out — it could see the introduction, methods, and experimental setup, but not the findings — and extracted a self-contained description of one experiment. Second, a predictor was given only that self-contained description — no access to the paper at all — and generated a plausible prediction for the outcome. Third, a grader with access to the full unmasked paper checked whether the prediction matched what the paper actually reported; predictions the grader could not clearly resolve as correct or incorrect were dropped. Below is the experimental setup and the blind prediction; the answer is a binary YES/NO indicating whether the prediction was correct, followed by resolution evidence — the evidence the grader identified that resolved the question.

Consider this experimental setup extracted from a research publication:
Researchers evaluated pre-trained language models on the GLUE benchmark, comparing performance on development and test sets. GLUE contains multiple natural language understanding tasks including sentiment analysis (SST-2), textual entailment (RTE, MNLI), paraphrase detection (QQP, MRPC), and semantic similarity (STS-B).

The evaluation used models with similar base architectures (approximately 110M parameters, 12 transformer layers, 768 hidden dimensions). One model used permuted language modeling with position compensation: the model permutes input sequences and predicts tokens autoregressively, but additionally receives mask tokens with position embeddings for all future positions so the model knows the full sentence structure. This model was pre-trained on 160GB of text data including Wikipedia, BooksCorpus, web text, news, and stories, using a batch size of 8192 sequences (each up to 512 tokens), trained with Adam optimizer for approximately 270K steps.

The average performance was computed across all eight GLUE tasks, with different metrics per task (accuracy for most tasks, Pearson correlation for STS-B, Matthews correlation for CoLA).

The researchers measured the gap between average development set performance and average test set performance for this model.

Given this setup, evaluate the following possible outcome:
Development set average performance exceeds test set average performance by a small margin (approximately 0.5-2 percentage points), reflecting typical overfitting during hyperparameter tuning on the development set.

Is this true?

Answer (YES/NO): YES